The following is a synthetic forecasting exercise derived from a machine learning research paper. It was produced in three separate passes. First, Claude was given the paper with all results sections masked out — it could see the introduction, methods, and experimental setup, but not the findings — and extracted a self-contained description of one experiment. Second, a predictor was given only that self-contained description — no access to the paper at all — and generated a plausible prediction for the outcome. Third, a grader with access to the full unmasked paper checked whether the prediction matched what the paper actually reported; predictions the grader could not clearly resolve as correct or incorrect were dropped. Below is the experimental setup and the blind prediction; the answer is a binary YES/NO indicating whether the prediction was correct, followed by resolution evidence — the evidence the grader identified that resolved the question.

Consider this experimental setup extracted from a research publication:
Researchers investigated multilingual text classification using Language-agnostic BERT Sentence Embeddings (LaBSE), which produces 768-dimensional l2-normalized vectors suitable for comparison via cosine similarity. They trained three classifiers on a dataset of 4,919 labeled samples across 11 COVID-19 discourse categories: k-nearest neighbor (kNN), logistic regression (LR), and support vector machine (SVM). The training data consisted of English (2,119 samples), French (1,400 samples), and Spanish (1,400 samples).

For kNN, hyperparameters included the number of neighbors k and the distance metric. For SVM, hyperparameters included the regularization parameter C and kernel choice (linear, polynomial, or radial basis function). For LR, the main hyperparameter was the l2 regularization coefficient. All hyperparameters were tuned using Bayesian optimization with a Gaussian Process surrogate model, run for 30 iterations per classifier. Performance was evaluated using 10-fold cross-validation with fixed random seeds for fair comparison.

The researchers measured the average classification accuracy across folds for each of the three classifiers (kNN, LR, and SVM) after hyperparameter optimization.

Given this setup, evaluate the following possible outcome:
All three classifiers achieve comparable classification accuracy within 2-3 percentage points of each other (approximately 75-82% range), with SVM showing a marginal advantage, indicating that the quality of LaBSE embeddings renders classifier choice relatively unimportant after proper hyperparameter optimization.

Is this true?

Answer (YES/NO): NO